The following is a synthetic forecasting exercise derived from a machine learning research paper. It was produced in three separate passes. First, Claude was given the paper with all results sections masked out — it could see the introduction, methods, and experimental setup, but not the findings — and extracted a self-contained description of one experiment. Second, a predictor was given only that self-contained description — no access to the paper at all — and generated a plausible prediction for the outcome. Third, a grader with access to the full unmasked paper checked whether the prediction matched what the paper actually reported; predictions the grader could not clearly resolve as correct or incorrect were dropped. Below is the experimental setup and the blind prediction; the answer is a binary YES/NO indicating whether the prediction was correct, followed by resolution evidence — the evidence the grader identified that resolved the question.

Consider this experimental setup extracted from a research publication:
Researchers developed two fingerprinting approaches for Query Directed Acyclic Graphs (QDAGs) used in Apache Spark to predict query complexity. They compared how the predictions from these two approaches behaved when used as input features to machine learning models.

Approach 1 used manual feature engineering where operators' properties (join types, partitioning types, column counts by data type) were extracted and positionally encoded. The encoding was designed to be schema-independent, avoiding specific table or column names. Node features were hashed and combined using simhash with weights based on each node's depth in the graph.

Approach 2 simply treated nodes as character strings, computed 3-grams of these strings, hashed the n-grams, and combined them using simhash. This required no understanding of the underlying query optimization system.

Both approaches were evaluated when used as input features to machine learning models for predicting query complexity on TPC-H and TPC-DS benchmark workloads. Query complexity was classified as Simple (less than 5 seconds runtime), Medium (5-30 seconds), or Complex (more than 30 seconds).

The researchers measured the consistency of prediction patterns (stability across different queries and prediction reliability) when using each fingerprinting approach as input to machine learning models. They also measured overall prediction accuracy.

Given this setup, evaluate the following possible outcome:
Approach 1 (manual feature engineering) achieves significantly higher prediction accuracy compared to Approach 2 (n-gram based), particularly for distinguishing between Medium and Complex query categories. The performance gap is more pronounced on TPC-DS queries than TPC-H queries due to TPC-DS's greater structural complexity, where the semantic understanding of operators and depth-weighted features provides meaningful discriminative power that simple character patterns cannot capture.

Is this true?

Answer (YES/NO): NO